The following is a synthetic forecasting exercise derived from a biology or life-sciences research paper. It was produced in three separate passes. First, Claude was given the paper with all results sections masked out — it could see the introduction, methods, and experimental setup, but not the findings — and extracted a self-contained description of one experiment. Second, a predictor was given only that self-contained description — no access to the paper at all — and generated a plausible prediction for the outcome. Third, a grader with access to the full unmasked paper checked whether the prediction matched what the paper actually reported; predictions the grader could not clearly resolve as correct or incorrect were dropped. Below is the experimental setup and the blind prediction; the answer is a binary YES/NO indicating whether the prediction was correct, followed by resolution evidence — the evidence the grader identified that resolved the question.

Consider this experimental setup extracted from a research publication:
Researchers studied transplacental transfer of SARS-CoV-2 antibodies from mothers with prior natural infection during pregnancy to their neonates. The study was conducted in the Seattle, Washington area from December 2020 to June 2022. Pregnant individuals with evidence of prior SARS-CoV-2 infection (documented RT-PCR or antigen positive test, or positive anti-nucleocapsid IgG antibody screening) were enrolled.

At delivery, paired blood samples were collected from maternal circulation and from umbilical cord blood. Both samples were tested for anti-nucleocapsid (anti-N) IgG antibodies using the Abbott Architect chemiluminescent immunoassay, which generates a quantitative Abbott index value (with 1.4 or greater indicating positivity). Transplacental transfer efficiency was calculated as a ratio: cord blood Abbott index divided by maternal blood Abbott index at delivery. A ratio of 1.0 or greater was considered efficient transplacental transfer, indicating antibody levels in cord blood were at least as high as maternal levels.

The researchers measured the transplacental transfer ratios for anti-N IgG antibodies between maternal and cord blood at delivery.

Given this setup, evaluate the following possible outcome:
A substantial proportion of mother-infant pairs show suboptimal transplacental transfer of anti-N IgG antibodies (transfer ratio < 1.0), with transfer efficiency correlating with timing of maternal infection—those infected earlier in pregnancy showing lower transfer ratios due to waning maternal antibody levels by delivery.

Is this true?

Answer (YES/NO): NO